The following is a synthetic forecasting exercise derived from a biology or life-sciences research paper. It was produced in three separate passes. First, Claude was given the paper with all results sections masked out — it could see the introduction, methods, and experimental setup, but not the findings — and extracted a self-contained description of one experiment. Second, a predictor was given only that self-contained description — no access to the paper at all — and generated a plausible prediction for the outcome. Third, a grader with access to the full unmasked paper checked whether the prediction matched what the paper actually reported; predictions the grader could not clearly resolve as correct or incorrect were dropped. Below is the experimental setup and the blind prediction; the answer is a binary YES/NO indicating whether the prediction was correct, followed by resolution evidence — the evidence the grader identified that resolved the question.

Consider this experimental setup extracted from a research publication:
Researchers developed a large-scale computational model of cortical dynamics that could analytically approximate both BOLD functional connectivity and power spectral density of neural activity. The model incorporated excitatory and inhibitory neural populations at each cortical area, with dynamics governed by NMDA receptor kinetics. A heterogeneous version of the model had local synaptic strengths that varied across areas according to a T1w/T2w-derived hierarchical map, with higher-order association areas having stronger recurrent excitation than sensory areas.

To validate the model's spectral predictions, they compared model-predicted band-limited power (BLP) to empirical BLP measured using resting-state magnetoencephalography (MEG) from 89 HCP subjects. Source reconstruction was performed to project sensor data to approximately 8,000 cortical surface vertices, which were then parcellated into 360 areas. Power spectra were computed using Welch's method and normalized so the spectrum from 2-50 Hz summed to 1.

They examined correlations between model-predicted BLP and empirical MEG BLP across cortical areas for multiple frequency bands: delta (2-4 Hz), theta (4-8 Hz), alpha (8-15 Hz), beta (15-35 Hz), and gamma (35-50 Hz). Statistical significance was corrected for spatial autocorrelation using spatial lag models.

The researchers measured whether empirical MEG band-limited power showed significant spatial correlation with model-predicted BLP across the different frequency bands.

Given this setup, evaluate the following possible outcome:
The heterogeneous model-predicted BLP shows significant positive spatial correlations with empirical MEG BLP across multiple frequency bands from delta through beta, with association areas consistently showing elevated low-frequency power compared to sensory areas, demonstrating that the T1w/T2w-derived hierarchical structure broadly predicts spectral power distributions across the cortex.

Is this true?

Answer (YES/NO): NO